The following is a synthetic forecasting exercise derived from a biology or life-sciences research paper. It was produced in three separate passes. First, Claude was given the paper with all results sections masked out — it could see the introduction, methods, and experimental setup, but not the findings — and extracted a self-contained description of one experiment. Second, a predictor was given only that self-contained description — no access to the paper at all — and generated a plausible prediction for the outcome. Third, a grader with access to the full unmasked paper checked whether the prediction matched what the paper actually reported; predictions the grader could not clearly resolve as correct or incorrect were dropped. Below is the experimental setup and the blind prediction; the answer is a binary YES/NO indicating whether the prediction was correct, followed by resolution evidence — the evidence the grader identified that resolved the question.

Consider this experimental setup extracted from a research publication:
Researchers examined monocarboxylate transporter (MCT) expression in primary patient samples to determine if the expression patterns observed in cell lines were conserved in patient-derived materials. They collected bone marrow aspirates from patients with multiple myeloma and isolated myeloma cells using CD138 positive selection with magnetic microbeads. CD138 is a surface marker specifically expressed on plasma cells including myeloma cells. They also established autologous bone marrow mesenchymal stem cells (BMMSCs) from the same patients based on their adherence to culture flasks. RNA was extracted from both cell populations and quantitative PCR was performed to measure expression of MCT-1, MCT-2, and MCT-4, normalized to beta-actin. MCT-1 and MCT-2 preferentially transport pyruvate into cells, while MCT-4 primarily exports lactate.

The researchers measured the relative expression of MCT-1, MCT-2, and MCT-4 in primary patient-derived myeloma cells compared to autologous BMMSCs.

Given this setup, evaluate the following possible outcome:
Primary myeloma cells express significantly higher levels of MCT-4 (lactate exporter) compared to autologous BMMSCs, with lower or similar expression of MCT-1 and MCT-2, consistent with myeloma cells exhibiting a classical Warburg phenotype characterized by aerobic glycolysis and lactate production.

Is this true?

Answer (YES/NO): NO